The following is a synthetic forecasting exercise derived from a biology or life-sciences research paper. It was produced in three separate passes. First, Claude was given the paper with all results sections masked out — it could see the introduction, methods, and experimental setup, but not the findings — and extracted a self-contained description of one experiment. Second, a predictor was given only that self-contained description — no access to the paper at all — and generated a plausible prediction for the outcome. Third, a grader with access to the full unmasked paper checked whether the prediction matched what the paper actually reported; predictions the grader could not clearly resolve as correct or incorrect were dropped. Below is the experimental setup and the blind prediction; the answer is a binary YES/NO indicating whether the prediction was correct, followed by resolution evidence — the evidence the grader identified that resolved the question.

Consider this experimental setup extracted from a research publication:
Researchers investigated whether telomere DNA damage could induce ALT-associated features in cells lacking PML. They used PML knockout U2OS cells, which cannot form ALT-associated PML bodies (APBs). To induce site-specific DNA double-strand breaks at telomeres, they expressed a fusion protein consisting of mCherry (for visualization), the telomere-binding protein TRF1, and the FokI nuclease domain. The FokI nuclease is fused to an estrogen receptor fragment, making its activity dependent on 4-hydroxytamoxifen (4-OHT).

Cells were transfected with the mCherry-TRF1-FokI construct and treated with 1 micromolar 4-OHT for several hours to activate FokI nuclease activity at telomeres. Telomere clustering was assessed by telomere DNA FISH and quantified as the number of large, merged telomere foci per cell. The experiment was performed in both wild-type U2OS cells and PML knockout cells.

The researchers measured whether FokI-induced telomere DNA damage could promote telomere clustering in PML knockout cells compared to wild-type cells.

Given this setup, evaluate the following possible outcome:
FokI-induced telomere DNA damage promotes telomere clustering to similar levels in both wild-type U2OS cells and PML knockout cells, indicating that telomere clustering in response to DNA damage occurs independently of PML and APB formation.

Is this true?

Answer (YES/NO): YES